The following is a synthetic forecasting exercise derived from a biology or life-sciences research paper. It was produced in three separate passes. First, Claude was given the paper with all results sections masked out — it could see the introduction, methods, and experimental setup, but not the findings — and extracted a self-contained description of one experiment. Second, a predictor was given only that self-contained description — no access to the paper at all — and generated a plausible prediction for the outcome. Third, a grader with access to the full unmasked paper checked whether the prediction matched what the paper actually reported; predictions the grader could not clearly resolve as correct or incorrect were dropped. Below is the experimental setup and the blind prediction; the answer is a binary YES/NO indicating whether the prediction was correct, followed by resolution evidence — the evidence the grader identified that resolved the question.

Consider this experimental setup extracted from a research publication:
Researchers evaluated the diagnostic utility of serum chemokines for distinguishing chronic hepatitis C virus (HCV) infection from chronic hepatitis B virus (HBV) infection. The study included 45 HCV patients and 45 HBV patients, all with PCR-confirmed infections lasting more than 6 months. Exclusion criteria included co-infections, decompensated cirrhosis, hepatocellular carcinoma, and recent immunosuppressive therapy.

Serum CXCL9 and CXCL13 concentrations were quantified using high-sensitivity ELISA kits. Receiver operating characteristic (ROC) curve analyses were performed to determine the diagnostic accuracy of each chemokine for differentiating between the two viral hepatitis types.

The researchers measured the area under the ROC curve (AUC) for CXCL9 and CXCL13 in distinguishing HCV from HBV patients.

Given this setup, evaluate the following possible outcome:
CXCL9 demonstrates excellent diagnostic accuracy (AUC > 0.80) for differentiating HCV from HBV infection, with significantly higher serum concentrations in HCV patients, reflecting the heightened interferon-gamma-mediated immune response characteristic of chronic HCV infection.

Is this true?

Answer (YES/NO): YES